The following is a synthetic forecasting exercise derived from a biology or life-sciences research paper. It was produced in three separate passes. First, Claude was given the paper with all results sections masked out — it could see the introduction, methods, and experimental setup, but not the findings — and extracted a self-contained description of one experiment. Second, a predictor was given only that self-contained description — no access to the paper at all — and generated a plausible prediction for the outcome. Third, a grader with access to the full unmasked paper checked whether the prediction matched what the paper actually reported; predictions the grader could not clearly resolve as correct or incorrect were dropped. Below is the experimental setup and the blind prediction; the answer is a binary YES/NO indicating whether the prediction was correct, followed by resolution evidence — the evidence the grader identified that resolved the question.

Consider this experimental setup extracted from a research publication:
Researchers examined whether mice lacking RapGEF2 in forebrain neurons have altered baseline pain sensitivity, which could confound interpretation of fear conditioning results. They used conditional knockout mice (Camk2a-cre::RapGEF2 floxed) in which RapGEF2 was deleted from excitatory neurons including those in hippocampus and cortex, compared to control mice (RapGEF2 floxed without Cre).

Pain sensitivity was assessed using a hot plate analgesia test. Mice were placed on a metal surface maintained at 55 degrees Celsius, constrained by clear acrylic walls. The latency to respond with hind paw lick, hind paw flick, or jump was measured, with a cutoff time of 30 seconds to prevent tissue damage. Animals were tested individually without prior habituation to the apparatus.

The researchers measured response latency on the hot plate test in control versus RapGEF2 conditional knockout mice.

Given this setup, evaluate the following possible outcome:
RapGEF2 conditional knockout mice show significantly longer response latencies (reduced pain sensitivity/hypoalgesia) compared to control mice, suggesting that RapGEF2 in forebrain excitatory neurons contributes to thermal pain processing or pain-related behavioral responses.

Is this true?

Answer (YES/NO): NO